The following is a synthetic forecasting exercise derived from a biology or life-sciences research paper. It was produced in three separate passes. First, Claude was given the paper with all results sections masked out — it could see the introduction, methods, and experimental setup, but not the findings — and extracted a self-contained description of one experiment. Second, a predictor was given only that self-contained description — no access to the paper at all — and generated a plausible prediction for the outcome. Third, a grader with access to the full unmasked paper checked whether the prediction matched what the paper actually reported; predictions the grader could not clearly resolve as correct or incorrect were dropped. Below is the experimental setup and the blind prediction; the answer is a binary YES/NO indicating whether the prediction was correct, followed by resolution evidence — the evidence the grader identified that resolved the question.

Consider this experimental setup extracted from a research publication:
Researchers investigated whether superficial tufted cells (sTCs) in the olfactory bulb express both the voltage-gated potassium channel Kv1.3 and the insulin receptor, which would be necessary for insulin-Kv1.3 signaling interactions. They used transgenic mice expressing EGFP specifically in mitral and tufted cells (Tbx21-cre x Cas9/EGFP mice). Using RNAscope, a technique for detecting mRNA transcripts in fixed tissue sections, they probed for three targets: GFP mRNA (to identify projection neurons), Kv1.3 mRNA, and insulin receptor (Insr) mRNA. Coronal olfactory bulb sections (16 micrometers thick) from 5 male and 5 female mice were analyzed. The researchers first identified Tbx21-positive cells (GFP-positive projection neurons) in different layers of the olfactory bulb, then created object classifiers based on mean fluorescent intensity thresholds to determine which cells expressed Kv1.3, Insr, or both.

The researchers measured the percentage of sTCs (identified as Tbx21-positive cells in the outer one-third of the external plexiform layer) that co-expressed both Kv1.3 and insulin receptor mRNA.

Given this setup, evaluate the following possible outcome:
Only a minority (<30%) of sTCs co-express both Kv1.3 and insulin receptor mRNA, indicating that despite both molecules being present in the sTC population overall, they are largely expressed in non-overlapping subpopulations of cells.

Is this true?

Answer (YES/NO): NO